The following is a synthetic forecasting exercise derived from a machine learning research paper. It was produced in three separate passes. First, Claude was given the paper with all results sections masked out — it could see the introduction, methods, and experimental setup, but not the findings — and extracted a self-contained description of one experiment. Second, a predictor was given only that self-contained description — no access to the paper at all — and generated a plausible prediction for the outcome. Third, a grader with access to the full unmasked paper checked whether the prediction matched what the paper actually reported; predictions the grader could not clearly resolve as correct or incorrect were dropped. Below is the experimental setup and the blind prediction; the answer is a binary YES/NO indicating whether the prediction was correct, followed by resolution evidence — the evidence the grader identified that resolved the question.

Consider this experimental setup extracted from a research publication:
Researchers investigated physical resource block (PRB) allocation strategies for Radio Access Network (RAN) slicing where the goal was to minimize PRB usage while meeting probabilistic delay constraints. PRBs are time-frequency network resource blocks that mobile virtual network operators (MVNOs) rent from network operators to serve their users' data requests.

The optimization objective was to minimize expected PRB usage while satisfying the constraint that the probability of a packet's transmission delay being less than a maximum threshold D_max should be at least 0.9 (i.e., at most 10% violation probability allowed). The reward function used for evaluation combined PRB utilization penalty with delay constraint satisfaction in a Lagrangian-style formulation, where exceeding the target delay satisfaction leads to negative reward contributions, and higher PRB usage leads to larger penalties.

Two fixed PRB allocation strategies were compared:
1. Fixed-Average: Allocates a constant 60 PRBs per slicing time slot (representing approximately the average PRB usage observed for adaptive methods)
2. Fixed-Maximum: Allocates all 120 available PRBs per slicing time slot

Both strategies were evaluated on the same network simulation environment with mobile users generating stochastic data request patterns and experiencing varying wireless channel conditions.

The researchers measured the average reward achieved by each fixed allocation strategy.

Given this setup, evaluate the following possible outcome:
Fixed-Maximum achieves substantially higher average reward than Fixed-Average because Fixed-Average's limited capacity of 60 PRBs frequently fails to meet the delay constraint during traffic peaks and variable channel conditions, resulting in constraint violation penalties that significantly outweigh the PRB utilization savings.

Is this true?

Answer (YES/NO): NO